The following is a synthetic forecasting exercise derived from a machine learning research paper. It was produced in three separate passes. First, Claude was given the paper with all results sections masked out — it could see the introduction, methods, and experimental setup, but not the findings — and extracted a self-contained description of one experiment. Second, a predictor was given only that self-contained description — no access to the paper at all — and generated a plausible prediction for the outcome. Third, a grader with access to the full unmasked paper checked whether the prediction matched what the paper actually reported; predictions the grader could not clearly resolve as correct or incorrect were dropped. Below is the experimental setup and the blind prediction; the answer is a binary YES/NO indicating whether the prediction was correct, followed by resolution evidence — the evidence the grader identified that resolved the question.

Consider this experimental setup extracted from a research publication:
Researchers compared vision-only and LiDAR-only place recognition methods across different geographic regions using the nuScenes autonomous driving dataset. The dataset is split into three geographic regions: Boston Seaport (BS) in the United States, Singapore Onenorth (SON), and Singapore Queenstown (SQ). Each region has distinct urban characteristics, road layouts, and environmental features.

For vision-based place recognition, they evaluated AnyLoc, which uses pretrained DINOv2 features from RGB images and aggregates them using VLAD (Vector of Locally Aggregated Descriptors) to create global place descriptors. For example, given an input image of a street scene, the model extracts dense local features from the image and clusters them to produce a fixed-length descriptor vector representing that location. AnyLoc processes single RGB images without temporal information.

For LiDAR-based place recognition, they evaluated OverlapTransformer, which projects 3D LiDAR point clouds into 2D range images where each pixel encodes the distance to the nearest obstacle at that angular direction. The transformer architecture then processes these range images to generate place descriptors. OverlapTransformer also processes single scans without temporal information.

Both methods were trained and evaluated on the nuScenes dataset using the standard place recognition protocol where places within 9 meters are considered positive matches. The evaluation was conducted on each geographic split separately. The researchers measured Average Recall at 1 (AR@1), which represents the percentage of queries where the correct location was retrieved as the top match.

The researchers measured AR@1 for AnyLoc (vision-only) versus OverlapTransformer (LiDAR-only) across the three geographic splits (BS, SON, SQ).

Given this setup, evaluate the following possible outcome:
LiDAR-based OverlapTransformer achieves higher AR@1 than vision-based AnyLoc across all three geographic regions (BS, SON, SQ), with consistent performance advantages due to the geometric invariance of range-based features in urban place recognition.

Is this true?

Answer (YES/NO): NO